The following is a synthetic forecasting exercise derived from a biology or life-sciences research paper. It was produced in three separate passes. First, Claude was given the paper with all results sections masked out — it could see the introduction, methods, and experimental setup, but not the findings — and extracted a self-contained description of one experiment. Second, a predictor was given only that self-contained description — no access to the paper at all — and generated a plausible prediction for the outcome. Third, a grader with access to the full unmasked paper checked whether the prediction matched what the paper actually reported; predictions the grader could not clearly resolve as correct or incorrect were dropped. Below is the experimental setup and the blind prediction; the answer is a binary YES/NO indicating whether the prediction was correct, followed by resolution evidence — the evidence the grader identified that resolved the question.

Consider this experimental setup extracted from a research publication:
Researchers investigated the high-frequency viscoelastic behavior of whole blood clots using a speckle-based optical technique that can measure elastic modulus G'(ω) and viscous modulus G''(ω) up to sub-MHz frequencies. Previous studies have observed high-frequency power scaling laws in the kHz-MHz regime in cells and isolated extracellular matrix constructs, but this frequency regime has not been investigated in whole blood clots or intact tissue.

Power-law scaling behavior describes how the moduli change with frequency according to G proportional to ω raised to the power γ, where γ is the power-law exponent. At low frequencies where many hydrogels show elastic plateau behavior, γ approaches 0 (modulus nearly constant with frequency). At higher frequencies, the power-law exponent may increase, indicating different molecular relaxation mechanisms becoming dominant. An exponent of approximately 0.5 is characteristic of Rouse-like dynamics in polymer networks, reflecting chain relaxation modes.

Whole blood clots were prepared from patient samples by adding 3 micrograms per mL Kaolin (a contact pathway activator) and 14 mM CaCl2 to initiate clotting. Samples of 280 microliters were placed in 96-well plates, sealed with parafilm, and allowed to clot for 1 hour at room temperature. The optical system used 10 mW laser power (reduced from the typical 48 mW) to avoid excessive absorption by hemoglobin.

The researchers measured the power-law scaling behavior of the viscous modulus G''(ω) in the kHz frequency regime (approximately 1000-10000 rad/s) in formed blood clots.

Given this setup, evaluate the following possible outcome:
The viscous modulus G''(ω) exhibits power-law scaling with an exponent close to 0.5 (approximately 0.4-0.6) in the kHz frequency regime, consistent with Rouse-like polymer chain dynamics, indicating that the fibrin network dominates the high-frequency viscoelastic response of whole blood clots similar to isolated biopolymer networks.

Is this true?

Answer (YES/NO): NO